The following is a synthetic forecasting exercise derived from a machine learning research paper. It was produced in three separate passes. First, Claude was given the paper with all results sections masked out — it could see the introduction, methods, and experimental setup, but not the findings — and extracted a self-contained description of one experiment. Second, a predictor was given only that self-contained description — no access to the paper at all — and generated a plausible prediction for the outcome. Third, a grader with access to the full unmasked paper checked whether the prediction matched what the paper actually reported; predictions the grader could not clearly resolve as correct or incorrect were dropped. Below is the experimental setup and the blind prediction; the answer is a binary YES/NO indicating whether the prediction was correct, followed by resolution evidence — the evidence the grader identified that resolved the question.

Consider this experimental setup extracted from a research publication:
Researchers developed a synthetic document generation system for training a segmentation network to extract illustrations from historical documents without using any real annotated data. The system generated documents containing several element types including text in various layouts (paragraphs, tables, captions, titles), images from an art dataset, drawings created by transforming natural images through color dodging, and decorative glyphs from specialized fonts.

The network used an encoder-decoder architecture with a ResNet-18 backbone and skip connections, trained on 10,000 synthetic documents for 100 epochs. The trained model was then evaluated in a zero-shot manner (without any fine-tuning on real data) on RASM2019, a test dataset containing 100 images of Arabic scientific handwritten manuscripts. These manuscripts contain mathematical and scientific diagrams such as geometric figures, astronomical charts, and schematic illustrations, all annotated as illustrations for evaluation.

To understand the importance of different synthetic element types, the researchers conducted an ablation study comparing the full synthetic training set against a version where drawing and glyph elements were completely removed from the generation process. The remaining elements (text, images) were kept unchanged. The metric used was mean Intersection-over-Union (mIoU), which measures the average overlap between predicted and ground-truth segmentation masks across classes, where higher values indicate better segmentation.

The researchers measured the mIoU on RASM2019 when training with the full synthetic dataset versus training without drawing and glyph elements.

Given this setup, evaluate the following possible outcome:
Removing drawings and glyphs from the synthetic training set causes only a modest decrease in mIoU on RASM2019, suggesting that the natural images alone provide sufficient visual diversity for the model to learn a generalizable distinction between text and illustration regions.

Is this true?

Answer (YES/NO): NO